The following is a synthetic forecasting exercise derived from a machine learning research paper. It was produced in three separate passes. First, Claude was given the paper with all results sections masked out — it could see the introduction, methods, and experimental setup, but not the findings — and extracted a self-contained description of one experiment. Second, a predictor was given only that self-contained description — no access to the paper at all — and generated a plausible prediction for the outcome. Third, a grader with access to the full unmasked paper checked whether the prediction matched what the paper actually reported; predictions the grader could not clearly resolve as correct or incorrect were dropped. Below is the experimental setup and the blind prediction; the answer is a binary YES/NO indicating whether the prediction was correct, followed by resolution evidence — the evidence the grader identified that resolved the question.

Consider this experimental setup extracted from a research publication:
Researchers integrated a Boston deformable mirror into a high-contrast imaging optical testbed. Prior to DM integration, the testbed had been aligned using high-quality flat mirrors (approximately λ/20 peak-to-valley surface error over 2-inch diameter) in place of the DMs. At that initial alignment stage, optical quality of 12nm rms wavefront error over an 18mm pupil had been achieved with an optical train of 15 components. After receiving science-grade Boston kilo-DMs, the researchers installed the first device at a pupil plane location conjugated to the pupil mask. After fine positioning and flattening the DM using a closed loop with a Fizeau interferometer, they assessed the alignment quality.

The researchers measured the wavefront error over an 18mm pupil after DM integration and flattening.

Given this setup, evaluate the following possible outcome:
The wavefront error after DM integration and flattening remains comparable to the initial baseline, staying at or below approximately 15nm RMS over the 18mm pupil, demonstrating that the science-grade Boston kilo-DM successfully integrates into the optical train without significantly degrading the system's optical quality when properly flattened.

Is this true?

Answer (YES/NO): YES